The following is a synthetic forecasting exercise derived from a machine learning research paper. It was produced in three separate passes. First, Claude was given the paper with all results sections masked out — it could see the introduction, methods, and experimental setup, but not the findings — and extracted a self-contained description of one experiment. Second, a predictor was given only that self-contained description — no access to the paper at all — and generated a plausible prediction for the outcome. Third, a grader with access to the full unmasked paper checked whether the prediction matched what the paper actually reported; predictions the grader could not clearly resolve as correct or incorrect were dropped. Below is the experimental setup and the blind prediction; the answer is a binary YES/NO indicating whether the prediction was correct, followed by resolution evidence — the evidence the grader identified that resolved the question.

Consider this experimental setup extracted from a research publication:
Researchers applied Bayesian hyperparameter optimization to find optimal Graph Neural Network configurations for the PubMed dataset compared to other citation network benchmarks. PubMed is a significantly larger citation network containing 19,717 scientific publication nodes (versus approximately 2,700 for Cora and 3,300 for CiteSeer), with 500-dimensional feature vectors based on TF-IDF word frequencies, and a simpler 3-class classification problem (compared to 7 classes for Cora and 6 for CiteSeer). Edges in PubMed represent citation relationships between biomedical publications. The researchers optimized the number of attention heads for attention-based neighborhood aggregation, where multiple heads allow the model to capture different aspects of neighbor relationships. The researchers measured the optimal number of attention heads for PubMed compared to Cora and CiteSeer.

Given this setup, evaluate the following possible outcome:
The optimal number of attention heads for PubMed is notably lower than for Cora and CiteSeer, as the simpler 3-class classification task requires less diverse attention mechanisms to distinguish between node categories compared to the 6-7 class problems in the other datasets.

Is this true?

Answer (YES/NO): NO